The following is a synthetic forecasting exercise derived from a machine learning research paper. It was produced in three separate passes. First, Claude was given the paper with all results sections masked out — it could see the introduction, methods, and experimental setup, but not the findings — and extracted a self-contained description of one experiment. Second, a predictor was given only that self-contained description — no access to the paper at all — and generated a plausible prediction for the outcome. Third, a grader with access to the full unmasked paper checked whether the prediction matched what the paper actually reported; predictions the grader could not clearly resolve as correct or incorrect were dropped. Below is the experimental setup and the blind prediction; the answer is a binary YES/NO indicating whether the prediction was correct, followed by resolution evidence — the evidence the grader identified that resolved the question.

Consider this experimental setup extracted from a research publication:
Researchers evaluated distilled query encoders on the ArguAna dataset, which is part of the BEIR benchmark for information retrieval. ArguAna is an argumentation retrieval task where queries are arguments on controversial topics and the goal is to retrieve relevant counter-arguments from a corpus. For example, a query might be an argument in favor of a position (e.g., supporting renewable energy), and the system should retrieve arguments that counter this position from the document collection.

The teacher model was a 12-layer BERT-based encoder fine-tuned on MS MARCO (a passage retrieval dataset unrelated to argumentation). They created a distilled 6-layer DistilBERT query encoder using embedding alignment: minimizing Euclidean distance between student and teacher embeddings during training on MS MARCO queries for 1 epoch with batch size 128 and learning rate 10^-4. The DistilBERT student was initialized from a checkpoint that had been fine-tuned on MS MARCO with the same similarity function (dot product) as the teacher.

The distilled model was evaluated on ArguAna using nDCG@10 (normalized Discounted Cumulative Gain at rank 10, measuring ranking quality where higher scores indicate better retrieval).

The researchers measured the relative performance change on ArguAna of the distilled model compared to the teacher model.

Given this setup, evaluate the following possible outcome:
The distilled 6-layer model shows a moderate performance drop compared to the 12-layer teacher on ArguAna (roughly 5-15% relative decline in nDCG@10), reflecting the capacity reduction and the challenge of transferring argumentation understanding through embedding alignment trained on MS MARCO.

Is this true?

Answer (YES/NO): NO